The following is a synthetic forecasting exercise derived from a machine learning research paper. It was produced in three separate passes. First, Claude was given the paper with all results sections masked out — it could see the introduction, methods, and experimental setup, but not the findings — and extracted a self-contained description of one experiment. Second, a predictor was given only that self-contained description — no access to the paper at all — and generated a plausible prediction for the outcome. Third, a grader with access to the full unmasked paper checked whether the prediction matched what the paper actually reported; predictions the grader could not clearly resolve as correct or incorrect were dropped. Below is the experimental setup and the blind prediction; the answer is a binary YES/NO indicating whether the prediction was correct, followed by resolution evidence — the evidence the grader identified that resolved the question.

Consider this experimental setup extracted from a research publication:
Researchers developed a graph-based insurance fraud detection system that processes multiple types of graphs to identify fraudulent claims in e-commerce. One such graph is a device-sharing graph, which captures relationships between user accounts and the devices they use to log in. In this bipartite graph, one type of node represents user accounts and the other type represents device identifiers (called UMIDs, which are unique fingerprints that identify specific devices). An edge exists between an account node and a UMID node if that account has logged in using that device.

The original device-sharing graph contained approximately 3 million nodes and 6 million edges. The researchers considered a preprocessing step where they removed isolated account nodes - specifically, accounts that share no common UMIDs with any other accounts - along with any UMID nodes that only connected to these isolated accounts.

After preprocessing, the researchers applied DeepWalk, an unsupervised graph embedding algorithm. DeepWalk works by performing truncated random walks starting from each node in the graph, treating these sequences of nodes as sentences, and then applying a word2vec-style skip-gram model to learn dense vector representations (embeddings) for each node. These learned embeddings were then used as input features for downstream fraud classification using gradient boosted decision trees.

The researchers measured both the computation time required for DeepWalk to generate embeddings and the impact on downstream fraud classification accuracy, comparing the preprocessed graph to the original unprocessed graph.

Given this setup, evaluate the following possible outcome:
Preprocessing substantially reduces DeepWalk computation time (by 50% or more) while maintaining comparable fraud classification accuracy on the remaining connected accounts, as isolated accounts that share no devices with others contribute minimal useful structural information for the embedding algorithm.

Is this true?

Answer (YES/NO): YES